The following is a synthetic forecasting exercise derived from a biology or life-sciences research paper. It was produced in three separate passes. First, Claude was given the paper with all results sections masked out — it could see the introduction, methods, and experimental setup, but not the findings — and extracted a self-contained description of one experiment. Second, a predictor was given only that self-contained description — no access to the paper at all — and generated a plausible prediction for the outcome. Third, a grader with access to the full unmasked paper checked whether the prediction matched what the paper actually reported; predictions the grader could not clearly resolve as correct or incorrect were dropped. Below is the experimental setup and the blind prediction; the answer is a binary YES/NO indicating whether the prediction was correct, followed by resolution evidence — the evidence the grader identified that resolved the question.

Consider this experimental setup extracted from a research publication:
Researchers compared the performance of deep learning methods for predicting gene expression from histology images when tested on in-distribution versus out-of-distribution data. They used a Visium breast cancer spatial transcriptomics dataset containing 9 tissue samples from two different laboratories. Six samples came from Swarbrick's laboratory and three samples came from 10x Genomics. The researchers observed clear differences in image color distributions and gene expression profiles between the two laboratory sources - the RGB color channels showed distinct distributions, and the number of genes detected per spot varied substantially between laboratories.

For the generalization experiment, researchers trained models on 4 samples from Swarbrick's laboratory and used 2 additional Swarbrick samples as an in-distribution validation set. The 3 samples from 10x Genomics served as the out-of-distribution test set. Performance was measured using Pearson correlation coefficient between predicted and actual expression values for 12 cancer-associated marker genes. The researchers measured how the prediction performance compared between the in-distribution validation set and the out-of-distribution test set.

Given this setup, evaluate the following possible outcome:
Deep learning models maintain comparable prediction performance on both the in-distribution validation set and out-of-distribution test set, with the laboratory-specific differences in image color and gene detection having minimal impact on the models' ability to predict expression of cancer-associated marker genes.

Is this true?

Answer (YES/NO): NO